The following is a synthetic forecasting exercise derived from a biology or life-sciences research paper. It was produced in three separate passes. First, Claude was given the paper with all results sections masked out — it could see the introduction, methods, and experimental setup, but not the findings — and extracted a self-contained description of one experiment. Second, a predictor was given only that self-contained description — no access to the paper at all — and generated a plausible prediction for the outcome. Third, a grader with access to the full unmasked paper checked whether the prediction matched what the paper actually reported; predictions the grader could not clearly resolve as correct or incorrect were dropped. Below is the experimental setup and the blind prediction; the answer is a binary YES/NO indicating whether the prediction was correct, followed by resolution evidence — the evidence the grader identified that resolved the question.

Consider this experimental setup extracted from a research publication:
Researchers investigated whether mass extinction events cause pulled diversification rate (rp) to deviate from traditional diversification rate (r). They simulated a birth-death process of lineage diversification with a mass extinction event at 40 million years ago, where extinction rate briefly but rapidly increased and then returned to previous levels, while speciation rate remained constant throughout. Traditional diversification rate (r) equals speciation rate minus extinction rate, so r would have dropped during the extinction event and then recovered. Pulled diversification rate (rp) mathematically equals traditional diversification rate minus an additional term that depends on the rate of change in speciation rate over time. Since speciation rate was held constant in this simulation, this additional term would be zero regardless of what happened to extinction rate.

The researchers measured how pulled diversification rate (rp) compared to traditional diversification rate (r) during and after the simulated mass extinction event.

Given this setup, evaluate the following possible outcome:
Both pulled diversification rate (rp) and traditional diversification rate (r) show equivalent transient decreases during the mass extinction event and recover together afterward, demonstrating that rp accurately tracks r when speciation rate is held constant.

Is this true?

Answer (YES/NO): YES